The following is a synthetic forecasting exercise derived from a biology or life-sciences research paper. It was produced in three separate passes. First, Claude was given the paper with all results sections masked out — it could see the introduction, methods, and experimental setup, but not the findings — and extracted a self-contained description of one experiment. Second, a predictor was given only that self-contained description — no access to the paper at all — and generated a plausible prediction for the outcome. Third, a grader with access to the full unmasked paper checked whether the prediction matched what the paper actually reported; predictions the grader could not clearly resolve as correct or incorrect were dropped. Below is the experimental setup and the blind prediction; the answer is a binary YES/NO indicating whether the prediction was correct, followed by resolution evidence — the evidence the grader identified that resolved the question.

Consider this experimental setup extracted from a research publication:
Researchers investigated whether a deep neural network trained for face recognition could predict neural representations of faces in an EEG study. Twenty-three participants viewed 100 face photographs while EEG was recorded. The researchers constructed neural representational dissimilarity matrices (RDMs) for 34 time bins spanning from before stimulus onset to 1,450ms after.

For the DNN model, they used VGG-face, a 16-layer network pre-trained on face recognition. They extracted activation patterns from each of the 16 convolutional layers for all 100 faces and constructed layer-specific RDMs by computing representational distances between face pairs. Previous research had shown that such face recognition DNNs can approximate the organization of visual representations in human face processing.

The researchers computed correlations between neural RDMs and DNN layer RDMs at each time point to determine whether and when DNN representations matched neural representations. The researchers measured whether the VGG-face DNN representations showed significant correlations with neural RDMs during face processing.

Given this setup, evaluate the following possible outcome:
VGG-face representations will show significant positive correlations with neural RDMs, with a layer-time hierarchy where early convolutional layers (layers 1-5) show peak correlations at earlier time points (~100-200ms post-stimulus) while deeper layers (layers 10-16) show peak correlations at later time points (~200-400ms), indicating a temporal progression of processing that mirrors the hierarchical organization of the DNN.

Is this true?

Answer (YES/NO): YES